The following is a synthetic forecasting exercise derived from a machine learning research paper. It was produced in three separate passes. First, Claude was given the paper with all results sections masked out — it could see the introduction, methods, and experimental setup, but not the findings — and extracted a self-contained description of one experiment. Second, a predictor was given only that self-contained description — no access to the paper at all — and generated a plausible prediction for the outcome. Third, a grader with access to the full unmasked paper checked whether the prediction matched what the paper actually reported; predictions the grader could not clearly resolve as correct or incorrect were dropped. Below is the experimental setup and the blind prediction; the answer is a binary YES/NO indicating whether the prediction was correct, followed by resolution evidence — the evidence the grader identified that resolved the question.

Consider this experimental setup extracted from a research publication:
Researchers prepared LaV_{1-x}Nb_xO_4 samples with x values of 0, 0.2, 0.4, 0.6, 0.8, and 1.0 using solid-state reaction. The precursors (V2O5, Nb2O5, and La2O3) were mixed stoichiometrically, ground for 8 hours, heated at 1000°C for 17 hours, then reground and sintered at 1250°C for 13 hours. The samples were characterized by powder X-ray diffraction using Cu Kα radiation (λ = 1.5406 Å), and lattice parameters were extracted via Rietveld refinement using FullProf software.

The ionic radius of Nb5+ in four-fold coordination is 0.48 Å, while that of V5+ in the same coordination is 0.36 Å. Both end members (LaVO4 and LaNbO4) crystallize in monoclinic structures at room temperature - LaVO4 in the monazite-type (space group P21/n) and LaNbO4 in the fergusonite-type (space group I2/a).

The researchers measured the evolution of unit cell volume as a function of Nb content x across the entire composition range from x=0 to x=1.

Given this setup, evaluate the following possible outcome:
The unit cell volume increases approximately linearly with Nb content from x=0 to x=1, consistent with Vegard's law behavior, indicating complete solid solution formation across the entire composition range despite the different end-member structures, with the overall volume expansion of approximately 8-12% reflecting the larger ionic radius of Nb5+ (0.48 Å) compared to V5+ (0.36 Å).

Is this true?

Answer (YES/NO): NO